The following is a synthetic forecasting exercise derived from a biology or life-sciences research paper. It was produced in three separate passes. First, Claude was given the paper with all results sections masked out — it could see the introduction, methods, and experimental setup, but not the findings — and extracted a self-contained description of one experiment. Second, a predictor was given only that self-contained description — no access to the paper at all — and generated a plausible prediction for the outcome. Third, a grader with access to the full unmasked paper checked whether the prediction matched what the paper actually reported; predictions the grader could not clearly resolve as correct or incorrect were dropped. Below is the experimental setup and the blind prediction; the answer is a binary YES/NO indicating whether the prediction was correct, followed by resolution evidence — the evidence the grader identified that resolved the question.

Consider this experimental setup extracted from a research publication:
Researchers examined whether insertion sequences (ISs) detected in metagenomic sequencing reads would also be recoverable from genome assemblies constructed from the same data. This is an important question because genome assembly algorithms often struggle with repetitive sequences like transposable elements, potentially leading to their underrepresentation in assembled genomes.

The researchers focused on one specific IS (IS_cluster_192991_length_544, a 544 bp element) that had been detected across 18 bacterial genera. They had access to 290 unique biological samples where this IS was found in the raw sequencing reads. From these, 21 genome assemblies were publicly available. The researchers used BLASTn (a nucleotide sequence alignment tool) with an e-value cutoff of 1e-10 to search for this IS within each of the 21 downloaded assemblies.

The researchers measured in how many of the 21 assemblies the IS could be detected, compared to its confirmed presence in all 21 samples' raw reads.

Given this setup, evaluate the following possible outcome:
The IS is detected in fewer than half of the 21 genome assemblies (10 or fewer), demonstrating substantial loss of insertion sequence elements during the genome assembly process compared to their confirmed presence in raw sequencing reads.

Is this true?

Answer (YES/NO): NO